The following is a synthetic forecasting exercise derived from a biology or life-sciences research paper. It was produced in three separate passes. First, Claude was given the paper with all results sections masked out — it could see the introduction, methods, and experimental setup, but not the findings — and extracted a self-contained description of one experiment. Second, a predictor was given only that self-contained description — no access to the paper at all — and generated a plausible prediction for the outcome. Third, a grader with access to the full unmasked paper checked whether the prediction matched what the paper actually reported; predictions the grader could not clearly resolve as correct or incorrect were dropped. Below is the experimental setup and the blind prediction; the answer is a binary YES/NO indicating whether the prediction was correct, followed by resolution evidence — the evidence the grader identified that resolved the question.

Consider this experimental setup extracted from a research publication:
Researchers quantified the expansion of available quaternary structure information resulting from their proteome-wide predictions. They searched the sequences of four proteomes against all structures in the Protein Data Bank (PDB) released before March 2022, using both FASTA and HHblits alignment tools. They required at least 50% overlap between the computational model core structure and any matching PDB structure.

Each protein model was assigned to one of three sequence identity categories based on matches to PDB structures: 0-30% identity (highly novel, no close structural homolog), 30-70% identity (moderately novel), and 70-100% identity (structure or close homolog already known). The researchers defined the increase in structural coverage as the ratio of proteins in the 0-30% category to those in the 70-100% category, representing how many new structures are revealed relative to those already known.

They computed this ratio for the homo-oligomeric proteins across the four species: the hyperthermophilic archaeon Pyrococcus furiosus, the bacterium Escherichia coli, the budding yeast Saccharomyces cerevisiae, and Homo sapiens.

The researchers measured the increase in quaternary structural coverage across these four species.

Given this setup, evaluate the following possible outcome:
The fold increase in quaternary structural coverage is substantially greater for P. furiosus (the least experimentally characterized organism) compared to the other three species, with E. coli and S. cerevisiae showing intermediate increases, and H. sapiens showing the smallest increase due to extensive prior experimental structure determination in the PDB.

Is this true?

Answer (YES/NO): YES